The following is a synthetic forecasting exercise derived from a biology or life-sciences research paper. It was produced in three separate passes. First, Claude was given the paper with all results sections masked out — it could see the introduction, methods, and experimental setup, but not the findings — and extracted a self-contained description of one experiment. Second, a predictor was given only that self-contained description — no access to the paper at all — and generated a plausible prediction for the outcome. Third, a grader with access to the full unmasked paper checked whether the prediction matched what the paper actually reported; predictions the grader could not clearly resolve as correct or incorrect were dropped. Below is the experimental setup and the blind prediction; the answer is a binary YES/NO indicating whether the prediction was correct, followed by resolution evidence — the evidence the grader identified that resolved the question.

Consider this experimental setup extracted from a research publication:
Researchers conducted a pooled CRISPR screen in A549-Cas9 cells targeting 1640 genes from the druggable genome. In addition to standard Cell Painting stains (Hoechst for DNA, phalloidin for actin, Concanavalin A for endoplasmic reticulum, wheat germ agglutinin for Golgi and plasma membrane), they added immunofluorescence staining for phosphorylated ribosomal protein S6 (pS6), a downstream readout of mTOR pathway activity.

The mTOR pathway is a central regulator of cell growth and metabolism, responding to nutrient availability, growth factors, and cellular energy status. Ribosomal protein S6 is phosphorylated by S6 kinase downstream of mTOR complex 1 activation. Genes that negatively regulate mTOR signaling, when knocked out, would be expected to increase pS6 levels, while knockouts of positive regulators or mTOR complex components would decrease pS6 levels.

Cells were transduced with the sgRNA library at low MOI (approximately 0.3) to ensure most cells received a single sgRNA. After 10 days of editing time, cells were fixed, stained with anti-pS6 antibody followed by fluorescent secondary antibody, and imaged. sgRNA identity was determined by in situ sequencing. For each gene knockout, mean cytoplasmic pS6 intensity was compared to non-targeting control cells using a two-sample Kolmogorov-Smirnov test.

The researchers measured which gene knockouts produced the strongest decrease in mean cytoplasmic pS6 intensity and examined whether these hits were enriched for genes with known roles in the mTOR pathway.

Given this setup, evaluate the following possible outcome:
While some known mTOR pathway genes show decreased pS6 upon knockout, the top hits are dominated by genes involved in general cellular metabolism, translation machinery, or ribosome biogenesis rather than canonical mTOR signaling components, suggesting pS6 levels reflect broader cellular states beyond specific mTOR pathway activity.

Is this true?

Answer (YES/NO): NO